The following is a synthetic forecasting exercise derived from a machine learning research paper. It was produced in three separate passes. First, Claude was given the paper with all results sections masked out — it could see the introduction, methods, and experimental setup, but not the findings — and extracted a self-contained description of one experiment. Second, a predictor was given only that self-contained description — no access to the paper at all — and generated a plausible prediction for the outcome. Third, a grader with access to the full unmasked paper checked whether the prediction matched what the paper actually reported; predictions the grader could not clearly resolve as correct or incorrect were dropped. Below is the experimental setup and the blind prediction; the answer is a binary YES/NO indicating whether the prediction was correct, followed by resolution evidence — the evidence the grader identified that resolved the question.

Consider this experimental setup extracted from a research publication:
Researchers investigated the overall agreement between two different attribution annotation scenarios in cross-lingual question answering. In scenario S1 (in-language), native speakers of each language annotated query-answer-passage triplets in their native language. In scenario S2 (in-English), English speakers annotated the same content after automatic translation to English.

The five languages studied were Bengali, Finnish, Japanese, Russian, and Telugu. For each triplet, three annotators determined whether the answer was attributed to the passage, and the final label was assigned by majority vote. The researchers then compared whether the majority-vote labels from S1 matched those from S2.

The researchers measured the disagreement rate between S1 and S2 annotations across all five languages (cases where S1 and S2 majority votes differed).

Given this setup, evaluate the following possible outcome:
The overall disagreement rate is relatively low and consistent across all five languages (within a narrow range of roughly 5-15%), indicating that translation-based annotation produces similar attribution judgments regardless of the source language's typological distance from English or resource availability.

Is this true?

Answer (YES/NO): NO